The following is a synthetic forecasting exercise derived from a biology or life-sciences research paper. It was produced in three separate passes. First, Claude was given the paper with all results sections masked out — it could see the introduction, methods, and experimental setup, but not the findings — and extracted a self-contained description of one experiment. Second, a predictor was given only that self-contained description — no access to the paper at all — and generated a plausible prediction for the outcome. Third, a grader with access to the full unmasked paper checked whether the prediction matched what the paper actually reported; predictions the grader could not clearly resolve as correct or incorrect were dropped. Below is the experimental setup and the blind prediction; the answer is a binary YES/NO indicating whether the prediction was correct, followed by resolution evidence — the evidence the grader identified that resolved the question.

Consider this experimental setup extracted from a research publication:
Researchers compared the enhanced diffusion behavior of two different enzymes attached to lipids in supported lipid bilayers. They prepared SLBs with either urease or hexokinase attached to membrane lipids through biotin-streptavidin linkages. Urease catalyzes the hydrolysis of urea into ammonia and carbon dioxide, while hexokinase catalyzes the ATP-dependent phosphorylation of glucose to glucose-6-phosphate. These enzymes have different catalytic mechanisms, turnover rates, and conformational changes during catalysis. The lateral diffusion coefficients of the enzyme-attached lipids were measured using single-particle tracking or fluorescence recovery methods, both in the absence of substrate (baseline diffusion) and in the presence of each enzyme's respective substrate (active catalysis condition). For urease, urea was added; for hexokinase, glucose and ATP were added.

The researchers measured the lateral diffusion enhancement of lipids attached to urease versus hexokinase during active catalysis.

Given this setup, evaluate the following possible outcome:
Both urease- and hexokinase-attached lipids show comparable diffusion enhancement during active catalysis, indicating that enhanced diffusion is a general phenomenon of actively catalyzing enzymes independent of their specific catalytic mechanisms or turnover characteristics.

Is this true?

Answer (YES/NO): NO